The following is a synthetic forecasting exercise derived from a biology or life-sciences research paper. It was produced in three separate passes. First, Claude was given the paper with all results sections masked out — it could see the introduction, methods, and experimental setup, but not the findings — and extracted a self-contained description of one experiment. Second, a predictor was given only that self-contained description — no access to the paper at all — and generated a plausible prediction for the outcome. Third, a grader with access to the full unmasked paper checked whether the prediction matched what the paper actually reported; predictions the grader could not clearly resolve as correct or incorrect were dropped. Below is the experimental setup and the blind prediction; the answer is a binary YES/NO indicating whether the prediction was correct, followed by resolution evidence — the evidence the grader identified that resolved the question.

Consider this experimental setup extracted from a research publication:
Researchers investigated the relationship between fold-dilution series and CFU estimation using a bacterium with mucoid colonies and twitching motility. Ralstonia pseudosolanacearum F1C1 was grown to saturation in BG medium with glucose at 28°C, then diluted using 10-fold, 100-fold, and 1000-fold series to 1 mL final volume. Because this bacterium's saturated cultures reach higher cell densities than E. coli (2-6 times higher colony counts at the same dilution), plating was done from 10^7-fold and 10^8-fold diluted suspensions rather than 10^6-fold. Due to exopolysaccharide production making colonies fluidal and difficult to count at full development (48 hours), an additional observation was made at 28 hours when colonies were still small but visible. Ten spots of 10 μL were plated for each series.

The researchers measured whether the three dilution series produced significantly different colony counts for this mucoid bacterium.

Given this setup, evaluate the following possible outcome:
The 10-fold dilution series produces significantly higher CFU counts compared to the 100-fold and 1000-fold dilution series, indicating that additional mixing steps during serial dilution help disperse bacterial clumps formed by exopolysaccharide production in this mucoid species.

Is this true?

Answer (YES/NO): NO